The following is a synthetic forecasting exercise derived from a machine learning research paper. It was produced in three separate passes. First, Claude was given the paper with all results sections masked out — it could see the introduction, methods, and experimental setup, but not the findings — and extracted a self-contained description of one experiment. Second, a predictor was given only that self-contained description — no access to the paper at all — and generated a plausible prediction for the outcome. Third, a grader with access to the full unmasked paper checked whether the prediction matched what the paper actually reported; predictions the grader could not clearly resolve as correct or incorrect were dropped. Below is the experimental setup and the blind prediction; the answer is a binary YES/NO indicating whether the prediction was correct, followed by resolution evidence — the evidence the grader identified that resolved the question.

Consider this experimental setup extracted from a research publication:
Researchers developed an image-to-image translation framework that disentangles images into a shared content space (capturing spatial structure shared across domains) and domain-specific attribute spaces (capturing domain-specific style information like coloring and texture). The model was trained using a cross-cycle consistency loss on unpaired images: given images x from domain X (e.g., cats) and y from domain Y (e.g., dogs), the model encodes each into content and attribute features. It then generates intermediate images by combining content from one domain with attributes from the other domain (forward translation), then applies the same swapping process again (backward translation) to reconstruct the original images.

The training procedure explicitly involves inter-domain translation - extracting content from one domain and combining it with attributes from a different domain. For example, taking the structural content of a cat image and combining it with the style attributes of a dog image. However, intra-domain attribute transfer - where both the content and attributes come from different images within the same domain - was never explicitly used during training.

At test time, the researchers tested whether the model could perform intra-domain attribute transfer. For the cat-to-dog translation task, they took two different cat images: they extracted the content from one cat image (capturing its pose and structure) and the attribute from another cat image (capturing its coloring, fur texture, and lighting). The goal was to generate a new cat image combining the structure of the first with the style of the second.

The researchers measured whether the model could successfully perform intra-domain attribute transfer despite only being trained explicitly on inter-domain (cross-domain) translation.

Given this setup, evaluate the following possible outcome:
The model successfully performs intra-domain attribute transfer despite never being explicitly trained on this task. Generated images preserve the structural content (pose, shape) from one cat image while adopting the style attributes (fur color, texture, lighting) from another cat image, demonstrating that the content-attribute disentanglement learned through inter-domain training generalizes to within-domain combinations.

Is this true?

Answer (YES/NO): YES